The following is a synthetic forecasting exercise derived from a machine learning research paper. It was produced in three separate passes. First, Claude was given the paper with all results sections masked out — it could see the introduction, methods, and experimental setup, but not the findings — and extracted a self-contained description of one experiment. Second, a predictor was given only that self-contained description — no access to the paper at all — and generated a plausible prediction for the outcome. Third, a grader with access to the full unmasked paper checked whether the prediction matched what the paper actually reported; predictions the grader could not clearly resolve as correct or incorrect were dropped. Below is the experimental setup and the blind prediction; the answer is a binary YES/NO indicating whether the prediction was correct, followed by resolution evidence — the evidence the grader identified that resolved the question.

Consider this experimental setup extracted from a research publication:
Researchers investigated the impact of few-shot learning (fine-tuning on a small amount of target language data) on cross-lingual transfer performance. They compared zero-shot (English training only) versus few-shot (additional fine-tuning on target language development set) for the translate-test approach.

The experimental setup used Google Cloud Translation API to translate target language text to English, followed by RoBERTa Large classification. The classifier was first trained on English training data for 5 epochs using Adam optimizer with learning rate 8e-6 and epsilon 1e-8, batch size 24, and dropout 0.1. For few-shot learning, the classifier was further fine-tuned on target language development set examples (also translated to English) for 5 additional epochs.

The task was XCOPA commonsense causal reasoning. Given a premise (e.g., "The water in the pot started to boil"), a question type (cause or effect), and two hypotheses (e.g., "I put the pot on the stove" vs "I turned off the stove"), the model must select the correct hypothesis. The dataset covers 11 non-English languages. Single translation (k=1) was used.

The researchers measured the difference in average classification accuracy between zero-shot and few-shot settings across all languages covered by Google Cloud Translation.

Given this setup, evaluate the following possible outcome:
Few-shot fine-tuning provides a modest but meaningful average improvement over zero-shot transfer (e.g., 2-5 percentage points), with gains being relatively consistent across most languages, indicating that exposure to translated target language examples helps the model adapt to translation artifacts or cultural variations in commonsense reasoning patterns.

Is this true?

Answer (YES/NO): NO